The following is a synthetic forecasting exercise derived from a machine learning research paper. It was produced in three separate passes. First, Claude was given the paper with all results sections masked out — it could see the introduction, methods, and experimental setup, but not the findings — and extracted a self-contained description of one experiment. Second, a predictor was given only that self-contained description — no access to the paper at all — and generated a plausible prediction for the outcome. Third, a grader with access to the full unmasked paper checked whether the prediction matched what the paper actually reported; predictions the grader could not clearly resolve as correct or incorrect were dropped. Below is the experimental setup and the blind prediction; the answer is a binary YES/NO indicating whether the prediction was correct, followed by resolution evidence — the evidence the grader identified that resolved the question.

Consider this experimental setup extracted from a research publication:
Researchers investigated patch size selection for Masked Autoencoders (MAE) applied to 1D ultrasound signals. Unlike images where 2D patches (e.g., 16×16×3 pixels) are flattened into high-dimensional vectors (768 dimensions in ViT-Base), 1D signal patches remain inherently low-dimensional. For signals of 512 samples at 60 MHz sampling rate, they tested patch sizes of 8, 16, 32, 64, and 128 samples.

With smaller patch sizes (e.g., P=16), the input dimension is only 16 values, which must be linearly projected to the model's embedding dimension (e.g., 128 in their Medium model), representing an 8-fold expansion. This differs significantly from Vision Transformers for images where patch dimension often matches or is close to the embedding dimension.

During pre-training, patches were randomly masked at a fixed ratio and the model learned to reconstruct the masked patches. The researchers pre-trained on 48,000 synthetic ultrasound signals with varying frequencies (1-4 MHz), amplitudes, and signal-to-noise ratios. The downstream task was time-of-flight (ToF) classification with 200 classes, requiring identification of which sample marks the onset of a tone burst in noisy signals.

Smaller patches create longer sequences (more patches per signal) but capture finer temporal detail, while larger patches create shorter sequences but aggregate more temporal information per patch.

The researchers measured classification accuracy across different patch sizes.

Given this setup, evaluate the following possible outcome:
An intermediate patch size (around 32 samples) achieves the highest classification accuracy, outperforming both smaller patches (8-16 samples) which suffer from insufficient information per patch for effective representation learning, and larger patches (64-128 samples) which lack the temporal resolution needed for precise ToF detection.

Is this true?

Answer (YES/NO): YES